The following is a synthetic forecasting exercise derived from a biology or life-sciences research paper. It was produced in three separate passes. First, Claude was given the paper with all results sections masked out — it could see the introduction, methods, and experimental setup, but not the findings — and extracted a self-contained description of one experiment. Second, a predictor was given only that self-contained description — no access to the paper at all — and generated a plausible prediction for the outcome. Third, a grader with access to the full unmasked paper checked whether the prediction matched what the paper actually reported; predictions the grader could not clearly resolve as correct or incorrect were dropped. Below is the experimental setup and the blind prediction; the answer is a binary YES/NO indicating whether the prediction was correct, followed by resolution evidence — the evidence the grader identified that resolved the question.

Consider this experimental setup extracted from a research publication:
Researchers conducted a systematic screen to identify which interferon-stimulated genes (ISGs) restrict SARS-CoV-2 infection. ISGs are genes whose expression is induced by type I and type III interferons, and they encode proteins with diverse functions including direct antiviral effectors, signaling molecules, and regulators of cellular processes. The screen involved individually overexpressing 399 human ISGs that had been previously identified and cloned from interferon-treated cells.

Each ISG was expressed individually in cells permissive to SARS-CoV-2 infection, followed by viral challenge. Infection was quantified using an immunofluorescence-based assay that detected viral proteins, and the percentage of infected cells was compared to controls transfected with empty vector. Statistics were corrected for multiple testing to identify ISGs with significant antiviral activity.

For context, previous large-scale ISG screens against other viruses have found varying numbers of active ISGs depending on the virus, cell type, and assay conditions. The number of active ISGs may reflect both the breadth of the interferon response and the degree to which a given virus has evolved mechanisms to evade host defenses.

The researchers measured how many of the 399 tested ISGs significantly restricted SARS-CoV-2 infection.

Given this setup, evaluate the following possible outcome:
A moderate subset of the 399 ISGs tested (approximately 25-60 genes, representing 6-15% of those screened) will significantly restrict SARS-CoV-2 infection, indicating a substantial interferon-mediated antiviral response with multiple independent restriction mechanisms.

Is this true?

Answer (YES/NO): NO